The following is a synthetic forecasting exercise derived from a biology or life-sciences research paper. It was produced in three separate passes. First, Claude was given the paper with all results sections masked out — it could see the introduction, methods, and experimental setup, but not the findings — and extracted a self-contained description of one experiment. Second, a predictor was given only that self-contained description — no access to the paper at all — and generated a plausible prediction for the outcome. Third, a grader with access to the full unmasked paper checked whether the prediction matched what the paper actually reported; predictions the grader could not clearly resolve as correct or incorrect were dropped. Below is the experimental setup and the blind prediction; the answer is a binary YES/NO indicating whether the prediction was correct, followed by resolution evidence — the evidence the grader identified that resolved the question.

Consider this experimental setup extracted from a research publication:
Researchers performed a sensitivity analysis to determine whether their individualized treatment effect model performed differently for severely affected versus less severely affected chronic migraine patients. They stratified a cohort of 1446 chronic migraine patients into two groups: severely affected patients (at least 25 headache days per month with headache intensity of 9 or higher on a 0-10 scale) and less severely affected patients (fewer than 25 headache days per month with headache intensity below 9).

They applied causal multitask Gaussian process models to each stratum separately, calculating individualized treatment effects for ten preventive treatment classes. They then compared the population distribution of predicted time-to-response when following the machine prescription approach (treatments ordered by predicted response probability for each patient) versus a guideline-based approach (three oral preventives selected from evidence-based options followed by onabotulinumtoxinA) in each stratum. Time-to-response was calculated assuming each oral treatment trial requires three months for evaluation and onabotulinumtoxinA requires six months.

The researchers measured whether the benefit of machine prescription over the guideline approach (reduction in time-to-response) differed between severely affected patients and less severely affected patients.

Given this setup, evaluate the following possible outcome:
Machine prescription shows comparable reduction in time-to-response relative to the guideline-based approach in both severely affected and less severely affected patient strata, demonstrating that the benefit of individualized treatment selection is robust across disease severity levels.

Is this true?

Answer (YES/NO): YES